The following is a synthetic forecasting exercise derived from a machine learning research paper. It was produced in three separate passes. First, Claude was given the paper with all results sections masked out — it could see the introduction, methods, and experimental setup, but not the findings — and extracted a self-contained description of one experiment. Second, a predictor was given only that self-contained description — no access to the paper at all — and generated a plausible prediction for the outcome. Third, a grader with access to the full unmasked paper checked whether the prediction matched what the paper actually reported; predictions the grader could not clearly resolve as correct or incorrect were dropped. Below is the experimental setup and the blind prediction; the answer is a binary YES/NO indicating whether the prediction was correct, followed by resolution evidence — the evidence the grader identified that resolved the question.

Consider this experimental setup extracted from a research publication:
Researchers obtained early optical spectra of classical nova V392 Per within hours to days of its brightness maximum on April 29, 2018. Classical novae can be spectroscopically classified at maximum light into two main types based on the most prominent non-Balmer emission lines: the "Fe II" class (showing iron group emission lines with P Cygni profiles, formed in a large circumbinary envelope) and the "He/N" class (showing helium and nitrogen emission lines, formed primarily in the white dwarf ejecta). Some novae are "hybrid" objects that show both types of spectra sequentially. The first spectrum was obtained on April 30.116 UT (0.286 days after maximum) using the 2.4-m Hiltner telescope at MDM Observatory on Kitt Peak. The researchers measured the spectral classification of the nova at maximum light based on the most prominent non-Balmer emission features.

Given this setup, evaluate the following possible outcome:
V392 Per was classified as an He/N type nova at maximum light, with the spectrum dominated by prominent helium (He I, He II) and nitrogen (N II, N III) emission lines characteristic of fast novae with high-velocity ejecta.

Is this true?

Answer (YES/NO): NO